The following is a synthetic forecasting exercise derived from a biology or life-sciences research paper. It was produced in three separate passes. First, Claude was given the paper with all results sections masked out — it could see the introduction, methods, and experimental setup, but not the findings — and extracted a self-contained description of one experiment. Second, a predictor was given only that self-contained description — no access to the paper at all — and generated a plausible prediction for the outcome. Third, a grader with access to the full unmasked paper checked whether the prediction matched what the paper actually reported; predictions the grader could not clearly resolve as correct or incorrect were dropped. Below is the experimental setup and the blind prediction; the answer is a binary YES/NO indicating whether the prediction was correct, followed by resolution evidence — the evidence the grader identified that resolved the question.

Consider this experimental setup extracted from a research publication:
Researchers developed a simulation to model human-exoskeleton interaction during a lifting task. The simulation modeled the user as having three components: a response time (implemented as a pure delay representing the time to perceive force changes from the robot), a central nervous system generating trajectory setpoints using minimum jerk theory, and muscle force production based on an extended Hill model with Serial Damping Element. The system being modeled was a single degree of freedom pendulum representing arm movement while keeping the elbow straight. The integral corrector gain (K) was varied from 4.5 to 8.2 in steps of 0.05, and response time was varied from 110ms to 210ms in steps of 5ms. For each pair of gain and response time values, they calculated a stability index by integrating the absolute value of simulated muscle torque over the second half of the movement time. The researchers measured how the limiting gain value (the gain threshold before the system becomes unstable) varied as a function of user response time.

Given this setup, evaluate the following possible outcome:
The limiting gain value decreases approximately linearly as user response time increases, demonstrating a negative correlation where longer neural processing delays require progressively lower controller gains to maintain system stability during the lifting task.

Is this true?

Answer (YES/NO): NO